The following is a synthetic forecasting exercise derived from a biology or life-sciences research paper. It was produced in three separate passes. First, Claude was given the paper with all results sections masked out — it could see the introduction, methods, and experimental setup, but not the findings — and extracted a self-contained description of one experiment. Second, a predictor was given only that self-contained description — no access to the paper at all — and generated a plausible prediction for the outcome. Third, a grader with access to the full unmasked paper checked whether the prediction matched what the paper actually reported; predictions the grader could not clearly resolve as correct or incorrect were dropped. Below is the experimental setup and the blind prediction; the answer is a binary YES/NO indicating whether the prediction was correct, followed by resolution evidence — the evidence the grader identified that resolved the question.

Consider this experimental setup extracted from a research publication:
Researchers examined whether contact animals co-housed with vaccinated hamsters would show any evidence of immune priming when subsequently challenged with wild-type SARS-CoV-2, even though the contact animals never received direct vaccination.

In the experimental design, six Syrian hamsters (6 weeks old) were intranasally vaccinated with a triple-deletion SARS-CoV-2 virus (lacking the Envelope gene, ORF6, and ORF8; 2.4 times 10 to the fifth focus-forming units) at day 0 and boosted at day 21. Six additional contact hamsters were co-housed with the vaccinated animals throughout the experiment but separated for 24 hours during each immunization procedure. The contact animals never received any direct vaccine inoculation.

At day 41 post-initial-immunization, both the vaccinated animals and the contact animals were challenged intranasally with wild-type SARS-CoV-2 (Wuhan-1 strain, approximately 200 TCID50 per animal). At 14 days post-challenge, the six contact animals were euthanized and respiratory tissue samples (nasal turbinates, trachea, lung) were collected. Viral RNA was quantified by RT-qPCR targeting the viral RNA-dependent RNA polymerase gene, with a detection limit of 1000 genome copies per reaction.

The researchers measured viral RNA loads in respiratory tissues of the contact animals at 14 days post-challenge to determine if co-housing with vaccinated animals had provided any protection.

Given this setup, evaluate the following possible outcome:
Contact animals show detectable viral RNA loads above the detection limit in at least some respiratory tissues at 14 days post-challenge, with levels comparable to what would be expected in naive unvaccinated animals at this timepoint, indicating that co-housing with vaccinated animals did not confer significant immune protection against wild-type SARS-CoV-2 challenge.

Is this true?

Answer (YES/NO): NO